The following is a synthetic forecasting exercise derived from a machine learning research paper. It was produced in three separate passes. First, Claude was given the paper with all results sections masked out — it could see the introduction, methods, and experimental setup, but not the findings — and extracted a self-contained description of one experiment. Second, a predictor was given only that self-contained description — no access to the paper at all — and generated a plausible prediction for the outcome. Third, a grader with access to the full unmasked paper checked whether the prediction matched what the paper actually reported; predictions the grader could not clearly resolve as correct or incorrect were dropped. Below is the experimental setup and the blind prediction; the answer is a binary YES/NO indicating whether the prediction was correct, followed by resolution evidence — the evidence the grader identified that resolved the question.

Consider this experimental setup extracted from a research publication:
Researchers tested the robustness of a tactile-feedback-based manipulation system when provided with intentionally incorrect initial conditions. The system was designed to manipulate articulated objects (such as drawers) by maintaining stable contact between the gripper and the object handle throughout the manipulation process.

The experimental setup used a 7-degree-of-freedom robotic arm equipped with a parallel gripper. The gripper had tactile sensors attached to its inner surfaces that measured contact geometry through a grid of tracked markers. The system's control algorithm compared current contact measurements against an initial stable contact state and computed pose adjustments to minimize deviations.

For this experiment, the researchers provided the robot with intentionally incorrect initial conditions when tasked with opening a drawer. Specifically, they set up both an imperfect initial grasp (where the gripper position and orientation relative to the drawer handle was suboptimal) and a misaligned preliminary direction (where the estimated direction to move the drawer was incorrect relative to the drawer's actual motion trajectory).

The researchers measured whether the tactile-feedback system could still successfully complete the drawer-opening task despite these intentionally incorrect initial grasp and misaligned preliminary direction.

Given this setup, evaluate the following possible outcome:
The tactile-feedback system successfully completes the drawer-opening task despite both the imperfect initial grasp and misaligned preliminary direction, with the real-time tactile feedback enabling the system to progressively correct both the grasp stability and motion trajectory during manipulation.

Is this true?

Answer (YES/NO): YES